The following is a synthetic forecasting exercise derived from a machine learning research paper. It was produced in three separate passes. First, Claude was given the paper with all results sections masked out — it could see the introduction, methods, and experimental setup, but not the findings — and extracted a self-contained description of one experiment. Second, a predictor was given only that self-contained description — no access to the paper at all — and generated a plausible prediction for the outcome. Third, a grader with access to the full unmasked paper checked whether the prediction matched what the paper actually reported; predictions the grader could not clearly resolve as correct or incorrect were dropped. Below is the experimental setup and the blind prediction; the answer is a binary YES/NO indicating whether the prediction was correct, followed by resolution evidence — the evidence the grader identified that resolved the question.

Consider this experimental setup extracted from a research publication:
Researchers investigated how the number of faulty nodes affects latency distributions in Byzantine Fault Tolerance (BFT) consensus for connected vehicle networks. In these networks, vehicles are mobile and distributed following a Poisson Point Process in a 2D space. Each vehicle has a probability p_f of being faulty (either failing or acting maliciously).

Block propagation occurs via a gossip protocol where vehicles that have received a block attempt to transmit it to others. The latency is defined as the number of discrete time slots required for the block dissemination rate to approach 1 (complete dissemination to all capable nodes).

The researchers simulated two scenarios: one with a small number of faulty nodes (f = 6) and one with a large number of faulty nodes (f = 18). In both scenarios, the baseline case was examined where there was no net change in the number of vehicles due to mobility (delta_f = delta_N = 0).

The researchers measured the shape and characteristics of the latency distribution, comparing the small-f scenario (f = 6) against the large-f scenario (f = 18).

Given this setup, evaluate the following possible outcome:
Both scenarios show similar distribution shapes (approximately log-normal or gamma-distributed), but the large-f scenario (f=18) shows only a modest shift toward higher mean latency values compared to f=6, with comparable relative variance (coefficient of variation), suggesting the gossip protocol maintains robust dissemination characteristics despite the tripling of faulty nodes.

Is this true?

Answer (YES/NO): NO